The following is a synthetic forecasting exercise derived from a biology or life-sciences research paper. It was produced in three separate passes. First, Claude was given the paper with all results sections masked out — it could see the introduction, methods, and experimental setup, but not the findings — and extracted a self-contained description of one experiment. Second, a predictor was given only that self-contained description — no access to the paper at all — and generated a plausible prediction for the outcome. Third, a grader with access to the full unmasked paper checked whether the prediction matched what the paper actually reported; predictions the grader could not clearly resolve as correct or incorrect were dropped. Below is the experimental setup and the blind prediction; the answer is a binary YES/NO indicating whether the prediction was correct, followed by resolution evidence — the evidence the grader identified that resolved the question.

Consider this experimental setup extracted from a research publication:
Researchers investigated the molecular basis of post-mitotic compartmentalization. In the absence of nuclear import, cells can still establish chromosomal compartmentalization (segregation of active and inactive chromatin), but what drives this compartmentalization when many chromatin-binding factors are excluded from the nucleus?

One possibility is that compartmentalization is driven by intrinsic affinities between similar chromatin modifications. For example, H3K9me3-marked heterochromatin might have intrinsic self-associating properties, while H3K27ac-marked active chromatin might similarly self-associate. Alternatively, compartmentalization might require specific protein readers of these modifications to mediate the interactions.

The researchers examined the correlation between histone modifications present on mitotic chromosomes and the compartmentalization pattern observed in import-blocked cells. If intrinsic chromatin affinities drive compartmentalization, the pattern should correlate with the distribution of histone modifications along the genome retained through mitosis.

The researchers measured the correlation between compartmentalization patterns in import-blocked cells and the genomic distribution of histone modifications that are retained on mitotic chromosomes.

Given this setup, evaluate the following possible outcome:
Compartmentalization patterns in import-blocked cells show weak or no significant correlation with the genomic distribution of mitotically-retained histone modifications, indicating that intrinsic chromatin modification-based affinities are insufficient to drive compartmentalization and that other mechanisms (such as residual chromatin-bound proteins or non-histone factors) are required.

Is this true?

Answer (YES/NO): NO